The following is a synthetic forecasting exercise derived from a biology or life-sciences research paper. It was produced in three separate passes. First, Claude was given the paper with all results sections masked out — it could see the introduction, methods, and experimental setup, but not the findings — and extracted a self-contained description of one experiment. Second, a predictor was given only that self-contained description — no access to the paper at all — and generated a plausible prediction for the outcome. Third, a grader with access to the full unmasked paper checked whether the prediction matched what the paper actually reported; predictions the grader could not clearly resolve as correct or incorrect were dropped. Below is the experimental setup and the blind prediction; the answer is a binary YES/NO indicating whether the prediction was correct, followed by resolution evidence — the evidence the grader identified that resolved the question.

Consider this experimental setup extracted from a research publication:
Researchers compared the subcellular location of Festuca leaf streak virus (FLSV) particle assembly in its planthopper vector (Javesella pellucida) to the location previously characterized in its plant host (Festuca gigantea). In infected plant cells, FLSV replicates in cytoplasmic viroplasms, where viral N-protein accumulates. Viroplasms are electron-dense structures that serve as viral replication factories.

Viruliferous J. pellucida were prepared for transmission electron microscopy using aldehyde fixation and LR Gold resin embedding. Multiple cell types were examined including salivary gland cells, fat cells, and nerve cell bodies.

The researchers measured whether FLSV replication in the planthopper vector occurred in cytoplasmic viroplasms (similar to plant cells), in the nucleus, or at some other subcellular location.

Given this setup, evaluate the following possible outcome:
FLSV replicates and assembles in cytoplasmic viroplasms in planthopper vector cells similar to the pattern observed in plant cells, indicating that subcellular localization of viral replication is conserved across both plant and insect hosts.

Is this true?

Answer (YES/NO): YES